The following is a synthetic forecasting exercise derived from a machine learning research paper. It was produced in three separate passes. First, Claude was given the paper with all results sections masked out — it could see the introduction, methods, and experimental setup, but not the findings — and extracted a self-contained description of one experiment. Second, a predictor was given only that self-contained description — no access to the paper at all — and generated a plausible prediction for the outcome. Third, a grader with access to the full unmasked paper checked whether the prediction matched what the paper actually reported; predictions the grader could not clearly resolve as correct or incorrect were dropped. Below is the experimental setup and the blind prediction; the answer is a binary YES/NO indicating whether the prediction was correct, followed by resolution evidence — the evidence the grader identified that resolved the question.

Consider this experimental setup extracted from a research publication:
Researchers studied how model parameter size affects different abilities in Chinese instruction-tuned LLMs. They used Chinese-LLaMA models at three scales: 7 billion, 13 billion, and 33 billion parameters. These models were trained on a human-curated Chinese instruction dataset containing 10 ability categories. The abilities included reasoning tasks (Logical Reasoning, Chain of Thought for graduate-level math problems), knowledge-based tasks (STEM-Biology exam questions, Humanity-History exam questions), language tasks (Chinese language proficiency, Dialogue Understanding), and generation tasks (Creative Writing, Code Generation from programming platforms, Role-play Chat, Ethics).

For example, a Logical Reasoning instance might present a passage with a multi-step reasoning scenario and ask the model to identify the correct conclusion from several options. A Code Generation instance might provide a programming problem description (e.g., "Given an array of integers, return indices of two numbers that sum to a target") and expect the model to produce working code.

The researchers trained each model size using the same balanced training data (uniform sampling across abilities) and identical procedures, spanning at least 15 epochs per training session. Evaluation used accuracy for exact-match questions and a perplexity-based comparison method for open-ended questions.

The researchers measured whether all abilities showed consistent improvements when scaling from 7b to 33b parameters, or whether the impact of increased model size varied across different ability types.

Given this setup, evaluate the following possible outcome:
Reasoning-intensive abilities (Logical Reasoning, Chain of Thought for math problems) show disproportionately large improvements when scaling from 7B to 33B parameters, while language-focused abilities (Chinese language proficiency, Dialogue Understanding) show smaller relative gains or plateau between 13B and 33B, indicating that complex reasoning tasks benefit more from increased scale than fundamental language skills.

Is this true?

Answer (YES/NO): NO